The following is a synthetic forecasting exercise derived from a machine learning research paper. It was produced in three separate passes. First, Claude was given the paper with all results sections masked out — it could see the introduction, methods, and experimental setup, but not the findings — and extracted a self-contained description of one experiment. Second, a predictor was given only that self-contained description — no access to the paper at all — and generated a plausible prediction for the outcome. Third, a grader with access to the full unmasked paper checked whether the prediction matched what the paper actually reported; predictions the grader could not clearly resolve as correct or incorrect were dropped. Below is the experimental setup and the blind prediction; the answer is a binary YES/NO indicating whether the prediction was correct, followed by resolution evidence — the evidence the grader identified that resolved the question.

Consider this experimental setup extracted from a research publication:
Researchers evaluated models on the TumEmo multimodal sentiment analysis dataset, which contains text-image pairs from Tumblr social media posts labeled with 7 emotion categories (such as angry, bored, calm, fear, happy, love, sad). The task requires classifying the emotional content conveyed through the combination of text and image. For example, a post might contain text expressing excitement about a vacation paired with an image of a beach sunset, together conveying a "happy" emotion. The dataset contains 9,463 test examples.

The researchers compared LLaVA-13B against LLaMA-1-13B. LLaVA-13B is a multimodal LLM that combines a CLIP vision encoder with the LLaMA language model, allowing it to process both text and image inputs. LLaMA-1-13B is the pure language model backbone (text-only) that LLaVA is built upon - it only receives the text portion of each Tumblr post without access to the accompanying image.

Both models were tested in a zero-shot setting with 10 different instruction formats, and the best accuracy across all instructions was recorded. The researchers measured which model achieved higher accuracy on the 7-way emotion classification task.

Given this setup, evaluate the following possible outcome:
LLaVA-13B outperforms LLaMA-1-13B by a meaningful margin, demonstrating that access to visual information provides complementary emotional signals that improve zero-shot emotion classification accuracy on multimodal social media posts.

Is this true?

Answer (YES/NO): NO